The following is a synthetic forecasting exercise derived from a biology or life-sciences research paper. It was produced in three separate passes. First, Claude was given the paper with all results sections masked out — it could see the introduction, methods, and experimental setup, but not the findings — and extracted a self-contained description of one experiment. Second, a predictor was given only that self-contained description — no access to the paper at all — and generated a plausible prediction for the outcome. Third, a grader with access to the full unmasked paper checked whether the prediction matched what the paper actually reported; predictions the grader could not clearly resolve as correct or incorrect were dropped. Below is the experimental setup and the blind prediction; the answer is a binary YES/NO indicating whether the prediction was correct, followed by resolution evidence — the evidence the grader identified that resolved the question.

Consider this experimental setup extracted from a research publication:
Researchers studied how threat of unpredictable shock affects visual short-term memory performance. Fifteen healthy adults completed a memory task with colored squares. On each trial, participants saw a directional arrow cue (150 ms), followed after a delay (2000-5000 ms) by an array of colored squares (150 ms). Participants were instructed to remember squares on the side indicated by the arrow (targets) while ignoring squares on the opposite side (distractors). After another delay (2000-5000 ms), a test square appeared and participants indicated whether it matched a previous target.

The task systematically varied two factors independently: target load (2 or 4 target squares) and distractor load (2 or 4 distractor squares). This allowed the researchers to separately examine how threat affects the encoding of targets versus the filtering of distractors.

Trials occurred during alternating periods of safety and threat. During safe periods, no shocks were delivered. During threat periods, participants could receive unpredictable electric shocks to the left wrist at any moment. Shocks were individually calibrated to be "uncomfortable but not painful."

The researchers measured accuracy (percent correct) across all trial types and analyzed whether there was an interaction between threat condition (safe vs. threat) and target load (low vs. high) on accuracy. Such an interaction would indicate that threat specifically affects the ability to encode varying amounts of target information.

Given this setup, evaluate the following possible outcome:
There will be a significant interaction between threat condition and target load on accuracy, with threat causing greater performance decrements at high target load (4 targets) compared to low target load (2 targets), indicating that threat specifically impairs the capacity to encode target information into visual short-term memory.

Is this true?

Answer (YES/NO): NO